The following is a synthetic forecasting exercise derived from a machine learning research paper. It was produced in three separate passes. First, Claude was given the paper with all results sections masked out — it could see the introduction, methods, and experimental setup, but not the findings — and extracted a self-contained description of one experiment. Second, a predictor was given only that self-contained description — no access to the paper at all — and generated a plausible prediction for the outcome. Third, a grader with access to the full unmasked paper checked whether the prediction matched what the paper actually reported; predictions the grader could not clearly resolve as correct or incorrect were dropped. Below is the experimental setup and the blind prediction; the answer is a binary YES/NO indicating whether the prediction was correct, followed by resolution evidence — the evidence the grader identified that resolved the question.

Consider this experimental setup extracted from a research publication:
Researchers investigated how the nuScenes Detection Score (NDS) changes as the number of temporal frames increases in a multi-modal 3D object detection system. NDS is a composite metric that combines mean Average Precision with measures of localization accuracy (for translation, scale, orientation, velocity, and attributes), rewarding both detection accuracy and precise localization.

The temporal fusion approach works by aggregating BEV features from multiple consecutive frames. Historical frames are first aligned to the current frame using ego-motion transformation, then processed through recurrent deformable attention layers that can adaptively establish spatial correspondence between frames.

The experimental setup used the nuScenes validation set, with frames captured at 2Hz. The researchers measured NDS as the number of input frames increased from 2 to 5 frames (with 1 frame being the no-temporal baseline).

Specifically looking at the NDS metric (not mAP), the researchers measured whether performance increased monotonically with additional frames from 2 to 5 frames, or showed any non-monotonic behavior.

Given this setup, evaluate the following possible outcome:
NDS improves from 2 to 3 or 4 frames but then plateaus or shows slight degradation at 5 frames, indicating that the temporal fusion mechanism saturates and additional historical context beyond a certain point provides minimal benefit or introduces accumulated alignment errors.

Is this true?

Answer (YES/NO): NO